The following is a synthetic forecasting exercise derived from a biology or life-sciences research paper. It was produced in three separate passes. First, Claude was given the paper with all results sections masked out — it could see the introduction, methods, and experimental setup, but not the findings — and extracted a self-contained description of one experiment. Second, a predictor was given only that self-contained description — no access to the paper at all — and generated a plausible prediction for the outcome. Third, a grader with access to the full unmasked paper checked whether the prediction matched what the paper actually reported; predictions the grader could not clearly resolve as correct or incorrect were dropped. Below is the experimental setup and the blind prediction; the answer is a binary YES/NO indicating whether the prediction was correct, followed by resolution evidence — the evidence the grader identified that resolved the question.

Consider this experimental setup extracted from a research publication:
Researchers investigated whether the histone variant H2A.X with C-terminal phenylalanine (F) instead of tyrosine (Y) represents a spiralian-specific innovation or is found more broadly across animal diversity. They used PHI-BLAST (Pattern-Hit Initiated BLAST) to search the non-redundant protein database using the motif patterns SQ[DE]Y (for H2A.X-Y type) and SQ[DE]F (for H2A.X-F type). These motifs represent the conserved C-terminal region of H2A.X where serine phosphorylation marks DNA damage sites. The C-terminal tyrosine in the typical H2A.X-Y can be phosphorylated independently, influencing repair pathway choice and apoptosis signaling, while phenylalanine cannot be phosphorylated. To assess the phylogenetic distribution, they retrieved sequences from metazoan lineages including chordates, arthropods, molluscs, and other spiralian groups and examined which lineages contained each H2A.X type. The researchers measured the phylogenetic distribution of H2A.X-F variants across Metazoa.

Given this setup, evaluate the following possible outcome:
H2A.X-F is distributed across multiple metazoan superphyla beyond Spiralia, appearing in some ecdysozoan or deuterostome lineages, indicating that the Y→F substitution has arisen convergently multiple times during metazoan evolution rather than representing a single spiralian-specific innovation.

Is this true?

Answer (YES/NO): YES